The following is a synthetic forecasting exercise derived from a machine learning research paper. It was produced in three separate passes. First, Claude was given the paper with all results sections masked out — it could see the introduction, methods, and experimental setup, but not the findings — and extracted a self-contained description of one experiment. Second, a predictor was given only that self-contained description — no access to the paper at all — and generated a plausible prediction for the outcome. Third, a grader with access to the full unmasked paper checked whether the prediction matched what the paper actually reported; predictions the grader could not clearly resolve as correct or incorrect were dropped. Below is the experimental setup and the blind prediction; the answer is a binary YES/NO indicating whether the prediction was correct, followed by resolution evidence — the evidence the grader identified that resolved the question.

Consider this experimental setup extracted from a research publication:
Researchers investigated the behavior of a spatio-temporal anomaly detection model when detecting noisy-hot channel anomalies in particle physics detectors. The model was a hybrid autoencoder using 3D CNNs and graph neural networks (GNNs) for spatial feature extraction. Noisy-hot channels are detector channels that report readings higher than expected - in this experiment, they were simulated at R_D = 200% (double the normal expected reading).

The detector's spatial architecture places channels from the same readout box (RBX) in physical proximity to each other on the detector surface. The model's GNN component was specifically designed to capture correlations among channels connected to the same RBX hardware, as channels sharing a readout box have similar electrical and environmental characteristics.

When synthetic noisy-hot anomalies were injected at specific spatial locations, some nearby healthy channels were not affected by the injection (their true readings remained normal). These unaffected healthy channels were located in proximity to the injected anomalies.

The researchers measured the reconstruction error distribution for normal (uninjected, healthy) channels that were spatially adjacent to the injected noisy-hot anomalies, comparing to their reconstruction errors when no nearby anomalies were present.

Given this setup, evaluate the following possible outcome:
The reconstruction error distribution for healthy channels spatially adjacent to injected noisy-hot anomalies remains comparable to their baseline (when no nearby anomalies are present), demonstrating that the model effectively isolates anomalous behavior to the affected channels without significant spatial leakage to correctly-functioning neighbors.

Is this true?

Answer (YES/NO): NO